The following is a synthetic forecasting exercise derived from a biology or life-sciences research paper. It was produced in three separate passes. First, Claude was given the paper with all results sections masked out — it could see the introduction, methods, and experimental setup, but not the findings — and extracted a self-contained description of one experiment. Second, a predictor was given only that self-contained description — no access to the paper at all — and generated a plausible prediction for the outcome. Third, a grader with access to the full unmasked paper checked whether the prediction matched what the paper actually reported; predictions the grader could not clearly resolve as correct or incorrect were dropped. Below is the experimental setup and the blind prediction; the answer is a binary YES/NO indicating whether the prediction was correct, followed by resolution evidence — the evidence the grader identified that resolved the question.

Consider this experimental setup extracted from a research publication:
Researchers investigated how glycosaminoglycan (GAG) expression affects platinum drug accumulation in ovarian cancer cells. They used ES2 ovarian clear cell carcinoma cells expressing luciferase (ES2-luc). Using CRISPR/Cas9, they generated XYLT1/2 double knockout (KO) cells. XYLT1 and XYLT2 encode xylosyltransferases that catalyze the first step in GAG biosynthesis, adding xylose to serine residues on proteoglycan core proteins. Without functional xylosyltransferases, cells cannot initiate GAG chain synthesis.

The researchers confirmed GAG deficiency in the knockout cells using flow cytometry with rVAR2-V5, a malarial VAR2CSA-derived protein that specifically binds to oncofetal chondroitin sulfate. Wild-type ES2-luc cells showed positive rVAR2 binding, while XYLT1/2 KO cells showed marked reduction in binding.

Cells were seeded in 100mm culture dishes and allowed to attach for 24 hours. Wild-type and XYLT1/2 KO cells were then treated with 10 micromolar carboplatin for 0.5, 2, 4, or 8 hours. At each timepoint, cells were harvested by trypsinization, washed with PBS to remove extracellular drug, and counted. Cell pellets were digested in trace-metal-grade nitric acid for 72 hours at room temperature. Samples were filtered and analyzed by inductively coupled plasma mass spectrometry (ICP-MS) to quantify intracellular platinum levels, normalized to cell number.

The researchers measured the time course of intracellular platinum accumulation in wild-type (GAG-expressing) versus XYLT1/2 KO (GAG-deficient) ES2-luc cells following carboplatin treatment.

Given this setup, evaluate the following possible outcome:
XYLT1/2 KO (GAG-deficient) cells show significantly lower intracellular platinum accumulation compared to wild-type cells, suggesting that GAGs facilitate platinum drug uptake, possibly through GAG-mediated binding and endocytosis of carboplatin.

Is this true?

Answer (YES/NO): NO